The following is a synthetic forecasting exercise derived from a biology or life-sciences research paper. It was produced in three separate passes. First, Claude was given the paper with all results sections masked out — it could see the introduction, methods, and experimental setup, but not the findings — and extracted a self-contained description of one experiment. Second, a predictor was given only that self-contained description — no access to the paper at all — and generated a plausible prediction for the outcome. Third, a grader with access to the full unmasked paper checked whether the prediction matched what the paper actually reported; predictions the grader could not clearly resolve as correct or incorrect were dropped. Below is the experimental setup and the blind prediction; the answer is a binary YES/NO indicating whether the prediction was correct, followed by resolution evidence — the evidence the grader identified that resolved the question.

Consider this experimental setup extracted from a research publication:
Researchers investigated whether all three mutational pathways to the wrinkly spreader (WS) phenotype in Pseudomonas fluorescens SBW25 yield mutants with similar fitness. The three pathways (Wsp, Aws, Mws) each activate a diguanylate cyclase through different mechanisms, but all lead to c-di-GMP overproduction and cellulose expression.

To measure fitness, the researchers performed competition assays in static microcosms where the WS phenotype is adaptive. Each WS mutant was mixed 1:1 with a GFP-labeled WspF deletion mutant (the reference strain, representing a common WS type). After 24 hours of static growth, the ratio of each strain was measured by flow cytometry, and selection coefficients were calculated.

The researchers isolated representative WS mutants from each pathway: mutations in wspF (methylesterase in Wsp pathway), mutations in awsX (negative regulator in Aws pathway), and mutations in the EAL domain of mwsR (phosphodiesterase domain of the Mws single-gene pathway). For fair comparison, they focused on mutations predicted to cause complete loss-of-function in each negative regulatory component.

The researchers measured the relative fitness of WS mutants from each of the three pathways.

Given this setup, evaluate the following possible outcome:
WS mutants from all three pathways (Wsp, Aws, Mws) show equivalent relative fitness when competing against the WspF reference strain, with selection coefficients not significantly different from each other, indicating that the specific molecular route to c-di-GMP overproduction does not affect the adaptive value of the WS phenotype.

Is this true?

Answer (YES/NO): NO